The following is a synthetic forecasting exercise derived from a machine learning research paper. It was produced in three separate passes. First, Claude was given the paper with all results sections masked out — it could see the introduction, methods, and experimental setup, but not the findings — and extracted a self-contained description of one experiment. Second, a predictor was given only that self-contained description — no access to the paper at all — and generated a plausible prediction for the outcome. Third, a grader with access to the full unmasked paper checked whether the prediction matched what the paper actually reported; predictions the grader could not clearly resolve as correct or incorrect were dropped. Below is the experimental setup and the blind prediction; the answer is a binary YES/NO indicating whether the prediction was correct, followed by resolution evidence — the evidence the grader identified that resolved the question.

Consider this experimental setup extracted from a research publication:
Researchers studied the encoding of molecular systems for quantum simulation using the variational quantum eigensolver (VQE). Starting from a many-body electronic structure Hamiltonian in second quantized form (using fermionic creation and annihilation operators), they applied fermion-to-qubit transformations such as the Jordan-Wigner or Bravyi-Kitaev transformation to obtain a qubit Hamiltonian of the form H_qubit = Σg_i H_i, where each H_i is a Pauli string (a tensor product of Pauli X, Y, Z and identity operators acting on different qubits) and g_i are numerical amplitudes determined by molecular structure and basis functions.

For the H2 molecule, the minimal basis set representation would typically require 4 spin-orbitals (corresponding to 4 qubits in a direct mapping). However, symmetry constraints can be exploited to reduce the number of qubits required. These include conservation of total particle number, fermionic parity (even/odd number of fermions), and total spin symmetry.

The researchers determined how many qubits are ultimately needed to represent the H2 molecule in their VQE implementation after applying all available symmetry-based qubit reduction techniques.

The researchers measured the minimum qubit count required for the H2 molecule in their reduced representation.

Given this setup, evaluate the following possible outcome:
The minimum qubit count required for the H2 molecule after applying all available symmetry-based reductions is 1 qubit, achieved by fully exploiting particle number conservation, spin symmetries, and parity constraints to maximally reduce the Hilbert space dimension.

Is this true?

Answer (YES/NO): NO